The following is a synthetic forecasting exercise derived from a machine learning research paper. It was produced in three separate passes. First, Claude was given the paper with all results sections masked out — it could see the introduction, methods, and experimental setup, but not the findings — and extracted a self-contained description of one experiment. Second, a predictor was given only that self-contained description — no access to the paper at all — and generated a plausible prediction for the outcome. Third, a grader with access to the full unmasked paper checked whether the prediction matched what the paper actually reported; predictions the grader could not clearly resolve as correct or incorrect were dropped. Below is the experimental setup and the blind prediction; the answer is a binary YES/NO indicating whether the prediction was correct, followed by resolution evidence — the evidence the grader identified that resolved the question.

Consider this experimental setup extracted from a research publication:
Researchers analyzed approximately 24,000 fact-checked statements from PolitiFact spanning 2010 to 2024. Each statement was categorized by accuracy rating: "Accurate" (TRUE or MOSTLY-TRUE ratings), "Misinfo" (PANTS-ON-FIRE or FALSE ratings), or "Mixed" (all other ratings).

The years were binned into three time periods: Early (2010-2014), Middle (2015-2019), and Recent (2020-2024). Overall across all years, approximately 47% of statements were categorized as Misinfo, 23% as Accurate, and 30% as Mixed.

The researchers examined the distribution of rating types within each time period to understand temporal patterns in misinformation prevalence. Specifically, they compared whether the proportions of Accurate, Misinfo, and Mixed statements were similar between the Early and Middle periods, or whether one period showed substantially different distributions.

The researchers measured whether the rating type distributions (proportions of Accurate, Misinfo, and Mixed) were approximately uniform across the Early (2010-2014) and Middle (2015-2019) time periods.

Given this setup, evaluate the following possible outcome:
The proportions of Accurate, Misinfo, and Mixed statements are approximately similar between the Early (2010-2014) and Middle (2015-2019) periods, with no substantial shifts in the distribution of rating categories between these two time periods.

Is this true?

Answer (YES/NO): YES